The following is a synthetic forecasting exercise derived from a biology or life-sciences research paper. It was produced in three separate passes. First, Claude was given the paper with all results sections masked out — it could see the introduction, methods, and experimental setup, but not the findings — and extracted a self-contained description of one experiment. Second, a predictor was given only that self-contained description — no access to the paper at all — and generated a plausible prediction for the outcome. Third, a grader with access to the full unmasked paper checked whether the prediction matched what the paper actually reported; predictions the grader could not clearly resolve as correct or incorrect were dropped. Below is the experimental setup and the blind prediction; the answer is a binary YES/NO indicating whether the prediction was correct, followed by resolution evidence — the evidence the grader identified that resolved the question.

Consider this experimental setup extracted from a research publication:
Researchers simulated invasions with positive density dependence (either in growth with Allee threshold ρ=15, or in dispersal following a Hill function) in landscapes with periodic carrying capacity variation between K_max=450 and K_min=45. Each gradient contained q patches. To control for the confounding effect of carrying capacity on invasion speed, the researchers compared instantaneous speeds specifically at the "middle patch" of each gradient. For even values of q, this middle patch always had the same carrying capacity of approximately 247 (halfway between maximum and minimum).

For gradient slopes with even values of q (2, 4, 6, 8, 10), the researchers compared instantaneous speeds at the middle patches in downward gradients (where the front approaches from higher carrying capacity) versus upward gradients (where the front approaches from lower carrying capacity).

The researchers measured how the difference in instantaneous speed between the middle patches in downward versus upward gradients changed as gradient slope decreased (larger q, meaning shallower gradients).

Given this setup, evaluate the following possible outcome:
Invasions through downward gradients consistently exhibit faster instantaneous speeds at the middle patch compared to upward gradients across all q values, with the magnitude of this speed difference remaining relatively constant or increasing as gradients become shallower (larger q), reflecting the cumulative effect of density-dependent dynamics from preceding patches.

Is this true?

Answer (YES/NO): NO